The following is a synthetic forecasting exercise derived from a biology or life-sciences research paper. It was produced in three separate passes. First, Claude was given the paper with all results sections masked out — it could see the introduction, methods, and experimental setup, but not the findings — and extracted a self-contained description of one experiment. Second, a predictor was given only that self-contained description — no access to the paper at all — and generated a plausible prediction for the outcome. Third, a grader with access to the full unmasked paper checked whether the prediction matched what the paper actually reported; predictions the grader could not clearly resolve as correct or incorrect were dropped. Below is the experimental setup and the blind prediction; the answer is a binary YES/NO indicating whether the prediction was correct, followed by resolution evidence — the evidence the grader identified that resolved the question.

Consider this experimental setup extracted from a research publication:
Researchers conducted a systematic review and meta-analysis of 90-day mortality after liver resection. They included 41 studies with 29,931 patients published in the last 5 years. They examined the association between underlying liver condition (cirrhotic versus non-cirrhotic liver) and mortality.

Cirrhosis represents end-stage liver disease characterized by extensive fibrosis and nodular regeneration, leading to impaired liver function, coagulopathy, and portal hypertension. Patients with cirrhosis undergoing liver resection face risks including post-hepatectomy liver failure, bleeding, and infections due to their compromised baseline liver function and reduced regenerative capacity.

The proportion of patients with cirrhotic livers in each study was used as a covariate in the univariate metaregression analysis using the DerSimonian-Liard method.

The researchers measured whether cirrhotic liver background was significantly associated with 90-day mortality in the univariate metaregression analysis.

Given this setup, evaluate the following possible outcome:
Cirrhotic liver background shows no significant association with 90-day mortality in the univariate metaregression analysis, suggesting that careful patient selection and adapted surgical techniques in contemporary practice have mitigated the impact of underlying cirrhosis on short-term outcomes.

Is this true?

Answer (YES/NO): YES